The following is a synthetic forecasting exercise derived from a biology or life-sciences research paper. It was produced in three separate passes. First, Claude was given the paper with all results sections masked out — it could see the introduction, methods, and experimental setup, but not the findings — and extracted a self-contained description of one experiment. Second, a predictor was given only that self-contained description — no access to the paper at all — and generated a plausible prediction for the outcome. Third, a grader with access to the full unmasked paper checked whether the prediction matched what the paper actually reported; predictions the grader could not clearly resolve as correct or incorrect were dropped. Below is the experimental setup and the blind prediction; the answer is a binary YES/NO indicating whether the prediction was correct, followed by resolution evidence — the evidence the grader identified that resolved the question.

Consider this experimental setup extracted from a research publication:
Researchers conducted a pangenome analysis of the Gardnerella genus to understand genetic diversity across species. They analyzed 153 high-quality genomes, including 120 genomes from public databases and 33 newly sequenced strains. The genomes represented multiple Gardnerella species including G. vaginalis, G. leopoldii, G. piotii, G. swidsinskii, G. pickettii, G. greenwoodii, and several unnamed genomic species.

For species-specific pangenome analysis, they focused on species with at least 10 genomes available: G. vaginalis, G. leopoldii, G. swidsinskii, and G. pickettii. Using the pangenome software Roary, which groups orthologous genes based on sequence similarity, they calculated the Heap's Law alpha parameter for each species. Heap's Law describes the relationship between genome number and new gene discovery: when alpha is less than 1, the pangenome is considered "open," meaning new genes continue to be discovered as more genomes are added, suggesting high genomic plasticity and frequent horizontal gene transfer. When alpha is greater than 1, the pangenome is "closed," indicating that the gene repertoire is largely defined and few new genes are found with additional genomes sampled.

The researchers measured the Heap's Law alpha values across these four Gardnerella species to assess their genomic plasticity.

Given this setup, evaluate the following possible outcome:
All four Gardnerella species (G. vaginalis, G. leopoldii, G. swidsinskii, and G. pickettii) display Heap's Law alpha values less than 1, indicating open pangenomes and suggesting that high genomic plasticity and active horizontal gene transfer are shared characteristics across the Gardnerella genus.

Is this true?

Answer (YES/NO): YES